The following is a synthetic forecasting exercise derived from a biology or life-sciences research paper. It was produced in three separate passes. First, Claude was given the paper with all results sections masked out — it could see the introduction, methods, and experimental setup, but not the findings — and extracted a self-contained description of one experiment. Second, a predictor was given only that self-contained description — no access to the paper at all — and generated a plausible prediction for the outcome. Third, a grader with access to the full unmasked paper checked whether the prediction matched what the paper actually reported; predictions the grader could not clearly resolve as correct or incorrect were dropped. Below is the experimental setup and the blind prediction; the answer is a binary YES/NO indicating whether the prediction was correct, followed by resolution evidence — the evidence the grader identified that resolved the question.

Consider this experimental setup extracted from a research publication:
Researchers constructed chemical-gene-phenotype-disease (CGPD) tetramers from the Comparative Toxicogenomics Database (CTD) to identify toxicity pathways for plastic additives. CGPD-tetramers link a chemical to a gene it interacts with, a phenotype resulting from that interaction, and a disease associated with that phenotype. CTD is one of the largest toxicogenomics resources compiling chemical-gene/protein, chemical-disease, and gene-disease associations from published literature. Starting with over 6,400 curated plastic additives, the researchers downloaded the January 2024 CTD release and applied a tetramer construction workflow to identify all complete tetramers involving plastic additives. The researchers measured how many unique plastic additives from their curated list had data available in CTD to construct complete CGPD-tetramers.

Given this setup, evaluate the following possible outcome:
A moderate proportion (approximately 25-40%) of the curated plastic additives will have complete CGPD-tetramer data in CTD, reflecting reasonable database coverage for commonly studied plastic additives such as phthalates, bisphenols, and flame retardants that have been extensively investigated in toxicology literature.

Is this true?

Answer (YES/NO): NO